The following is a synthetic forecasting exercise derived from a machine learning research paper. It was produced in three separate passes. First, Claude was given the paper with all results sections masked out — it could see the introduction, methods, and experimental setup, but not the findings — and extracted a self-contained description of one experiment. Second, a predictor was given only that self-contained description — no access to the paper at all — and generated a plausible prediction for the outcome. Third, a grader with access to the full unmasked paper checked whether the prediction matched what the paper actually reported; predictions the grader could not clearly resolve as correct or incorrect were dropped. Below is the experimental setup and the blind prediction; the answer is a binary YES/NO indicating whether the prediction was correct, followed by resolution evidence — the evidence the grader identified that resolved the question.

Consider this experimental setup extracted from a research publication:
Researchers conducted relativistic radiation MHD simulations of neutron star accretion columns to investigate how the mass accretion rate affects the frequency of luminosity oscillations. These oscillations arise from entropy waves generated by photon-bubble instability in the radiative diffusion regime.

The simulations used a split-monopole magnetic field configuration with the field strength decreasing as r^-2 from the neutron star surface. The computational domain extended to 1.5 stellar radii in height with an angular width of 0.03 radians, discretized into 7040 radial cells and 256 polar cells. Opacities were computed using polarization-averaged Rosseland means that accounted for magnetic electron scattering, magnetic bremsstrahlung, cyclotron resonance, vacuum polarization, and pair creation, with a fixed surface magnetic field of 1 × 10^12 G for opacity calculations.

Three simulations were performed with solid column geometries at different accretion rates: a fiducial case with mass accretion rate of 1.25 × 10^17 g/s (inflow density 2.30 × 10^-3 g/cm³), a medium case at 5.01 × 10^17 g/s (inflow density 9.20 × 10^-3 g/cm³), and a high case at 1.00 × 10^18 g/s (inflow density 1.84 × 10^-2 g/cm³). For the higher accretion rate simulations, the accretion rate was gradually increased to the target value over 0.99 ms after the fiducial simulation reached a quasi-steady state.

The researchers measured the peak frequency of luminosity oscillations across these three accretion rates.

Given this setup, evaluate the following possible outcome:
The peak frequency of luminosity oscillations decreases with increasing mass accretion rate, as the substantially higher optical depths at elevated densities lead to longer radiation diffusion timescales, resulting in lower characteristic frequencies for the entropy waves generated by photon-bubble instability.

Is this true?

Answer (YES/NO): YES